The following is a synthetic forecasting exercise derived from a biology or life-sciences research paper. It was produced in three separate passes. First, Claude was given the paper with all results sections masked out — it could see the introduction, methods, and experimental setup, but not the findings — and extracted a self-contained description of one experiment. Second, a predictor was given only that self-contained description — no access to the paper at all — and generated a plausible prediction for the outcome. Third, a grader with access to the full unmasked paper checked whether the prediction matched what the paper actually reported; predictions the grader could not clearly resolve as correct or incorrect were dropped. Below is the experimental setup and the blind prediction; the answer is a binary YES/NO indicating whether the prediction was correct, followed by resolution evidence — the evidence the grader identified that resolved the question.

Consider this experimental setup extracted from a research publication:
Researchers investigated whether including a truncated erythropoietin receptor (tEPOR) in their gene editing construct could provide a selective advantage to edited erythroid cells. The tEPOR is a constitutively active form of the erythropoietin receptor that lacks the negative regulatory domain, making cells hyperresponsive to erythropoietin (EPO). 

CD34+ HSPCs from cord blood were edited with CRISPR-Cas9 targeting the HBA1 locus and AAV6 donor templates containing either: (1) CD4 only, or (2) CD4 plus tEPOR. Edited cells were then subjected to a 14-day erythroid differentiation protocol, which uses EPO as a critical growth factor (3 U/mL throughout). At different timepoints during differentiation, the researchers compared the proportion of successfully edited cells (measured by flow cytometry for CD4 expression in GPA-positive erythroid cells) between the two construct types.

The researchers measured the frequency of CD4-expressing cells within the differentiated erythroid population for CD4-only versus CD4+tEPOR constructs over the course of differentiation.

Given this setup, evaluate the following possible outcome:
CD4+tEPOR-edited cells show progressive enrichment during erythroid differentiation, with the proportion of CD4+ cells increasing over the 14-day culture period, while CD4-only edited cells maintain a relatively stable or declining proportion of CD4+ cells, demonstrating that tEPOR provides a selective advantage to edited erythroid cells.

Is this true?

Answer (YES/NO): YES